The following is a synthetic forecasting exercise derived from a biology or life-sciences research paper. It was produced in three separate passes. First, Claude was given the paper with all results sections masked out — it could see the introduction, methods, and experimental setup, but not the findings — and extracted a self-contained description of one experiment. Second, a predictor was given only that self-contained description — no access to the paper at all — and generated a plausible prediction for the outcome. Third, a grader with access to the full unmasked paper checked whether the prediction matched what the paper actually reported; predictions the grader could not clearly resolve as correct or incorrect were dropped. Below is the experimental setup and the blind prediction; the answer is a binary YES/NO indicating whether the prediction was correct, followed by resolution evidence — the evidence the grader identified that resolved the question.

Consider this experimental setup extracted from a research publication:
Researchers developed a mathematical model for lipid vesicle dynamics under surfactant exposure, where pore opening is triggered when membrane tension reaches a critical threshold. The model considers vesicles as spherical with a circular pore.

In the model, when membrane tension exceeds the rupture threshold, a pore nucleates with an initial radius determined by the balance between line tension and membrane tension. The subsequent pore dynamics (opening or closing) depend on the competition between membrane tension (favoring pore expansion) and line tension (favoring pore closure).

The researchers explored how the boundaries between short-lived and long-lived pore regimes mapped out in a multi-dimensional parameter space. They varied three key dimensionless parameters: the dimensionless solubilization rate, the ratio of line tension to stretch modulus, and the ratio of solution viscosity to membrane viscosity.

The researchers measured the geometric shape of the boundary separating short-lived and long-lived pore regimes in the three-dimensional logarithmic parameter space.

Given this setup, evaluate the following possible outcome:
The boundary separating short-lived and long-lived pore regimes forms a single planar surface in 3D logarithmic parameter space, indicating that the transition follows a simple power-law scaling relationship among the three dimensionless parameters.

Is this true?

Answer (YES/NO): YES